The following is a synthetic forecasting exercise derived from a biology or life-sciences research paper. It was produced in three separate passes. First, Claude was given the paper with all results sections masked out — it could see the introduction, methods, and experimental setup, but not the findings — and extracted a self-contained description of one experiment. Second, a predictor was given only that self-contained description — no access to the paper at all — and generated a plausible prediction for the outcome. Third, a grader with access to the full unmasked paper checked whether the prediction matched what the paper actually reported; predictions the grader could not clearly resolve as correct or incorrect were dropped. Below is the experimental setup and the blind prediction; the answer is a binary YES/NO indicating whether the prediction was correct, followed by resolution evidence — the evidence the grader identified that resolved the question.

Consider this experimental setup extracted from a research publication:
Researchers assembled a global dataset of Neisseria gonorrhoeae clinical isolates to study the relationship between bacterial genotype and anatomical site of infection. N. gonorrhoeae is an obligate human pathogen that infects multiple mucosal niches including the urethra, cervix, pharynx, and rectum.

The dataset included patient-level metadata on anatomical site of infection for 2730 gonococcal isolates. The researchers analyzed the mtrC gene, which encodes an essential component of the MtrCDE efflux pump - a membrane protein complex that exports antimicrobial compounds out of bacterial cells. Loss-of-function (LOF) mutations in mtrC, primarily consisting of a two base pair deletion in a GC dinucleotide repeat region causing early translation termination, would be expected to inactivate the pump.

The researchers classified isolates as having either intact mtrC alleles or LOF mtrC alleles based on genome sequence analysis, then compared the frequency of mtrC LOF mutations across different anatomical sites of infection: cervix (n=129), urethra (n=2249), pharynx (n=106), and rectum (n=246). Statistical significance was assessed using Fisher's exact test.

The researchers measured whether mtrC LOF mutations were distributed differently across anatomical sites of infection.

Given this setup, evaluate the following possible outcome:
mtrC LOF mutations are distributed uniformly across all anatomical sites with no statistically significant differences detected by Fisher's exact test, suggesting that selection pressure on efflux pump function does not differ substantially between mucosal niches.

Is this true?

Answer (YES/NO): NO